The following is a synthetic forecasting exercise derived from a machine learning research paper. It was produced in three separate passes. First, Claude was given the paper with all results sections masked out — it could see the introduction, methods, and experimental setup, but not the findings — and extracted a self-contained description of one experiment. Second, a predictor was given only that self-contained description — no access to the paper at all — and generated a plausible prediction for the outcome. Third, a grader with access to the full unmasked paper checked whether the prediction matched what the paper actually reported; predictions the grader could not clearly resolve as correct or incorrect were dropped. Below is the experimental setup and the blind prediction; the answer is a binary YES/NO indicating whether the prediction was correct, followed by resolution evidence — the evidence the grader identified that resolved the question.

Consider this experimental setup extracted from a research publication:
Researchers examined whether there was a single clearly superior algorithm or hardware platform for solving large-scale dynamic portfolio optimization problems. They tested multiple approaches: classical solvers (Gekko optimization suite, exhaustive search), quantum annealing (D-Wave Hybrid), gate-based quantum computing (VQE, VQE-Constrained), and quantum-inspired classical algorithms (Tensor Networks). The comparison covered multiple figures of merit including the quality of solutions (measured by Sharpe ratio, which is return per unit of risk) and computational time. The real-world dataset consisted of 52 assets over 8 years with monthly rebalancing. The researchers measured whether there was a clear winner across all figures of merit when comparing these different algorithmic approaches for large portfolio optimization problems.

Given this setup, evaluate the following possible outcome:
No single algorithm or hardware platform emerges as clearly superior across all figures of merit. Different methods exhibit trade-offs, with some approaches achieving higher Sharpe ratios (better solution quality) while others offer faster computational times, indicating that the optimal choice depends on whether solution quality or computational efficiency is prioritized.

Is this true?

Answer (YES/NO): YES